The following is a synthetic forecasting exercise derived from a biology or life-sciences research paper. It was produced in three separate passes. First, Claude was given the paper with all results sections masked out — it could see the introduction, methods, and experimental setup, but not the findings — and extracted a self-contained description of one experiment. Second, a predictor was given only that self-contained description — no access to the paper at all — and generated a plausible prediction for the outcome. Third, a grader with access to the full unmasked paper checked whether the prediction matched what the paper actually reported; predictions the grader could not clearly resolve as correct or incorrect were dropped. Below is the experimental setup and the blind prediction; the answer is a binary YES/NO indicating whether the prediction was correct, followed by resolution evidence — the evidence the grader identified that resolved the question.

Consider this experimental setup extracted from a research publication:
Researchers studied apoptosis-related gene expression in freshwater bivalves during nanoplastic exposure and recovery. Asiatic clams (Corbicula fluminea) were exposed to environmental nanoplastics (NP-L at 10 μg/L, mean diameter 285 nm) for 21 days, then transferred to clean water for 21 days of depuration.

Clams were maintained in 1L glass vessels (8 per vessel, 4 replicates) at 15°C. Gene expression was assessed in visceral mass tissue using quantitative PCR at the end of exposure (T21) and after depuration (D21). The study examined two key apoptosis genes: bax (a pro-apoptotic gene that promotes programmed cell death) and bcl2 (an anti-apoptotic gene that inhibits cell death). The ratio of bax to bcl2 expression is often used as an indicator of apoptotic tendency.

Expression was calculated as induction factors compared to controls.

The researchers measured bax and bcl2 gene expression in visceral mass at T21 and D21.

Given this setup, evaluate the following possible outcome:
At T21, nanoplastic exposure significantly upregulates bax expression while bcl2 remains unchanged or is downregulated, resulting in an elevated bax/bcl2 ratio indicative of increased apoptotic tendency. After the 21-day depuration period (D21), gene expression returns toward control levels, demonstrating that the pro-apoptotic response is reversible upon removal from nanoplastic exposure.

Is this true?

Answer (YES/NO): NO